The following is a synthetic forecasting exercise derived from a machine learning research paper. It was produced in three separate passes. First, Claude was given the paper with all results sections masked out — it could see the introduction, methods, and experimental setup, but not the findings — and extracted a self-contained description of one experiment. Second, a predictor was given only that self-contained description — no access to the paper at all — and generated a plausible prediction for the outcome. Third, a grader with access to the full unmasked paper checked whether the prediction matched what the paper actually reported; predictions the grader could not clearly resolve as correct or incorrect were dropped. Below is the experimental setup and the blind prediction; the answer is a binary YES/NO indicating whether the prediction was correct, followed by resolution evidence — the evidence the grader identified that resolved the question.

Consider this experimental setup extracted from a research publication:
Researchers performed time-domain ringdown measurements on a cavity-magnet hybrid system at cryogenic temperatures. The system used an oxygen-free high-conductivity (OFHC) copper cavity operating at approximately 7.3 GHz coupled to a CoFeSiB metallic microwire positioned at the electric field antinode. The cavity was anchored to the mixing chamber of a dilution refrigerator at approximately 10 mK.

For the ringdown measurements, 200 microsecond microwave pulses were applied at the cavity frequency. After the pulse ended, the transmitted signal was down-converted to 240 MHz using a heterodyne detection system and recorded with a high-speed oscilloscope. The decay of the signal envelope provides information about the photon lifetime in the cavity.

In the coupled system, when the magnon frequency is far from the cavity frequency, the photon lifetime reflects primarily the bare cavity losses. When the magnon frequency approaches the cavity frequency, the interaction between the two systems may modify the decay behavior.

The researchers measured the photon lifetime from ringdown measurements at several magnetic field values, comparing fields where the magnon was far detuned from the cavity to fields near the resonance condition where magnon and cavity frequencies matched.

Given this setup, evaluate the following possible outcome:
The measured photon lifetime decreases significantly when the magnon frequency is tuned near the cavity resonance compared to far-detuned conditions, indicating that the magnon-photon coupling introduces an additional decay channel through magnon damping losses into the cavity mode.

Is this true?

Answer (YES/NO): YES